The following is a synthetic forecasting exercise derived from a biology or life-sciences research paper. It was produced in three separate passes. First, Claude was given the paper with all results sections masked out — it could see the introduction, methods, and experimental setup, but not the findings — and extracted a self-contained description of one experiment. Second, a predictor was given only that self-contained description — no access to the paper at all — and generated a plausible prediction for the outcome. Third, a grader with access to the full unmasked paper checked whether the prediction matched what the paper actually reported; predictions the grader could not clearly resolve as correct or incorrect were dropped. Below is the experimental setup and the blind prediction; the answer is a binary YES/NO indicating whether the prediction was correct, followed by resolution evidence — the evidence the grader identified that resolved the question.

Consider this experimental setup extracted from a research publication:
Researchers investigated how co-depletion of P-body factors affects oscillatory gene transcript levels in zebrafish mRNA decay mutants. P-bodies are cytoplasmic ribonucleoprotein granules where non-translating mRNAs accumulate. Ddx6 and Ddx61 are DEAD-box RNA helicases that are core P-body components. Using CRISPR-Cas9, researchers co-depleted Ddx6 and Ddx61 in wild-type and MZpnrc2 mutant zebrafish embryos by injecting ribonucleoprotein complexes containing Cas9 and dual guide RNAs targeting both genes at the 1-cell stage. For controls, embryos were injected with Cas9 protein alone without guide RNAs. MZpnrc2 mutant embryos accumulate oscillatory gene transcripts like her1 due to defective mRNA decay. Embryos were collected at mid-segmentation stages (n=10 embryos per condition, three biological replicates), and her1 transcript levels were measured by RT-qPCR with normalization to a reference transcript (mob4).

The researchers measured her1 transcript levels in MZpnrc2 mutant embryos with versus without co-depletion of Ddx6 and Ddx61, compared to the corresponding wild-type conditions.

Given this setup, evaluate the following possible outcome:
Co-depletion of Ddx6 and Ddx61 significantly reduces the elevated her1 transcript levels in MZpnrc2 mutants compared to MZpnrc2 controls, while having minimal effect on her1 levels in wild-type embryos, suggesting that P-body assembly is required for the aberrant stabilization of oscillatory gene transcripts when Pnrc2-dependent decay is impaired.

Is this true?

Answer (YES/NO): NO